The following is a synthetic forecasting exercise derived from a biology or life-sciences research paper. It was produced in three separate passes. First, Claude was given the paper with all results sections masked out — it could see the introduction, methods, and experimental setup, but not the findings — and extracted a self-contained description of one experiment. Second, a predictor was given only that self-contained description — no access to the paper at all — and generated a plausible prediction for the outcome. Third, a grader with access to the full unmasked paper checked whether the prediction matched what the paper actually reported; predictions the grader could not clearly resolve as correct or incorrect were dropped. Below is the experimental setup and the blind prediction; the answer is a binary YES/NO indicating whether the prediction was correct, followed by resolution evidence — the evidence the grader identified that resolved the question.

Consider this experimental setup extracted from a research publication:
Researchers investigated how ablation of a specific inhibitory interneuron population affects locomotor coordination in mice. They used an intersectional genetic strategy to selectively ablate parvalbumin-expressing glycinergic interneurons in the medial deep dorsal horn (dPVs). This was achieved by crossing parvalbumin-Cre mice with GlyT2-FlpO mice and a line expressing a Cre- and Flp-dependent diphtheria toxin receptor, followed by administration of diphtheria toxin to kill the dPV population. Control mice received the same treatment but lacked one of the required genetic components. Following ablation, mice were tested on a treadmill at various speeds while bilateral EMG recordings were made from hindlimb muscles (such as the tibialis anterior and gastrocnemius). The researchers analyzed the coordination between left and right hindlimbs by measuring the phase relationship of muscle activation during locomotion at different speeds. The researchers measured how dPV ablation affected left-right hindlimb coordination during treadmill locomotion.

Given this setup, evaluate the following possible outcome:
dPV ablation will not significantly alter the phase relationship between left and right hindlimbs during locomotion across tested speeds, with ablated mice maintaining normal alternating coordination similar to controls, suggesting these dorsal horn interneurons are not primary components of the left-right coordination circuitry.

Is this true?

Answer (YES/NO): YES